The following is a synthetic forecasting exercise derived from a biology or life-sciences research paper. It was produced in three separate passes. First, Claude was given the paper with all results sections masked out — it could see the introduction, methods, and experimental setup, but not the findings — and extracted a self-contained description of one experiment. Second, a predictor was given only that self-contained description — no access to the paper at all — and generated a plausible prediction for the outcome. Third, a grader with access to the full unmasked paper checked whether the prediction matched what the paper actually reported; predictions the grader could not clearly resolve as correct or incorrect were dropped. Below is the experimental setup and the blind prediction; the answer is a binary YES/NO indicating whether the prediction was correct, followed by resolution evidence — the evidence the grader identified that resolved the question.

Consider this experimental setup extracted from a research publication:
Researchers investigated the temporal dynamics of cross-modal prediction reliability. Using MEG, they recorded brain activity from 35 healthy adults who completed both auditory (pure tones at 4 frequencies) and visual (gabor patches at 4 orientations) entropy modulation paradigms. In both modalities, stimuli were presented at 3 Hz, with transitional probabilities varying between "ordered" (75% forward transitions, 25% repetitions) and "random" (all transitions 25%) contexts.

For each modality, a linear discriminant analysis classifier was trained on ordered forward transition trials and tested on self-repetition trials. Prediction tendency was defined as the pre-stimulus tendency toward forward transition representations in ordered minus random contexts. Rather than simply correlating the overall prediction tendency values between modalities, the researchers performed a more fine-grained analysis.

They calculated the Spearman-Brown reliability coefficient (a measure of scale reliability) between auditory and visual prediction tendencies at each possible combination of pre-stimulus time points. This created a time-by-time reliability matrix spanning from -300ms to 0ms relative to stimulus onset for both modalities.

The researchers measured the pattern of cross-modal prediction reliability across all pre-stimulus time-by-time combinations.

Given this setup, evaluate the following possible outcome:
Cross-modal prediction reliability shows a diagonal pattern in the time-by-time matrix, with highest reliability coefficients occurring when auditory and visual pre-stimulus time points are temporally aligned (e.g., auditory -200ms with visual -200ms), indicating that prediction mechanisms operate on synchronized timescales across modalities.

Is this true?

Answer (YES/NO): NO